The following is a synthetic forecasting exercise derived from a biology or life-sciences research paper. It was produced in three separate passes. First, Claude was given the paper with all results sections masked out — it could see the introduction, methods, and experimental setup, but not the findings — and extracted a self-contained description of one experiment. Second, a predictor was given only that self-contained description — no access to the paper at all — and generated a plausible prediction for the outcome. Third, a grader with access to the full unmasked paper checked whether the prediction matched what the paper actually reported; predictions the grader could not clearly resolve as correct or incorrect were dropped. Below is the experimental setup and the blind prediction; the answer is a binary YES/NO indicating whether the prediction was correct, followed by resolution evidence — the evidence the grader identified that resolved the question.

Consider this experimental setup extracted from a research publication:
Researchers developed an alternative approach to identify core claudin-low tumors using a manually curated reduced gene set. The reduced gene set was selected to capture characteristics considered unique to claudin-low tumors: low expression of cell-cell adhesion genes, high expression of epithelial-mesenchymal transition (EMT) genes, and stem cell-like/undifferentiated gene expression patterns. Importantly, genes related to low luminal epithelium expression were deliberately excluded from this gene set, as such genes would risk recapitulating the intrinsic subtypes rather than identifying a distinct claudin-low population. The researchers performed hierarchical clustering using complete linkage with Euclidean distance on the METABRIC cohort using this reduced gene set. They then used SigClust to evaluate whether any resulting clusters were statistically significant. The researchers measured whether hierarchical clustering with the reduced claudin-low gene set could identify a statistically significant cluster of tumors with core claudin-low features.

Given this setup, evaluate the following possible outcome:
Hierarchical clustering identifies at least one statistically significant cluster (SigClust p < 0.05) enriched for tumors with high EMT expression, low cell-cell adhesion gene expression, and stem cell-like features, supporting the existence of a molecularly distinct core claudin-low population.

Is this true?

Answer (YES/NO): YES